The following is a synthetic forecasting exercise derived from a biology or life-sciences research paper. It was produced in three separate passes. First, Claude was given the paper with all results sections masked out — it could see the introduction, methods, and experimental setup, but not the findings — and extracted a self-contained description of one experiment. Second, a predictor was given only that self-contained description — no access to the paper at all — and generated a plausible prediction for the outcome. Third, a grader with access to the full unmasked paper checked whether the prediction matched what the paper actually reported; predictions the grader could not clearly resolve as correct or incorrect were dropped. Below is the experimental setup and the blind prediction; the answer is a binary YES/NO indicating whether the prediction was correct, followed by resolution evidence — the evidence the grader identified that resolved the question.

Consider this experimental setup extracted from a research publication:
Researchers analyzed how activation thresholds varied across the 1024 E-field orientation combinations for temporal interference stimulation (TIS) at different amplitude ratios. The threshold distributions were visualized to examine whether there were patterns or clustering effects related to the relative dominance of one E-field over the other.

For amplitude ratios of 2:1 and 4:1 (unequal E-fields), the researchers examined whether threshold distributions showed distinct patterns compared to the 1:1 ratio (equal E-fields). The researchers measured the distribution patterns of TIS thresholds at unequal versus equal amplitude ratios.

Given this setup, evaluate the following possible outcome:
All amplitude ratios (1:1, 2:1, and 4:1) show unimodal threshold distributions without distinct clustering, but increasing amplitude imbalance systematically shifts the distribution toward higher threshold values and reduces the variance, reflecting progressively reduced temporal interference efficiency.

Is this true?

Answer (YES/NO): NO